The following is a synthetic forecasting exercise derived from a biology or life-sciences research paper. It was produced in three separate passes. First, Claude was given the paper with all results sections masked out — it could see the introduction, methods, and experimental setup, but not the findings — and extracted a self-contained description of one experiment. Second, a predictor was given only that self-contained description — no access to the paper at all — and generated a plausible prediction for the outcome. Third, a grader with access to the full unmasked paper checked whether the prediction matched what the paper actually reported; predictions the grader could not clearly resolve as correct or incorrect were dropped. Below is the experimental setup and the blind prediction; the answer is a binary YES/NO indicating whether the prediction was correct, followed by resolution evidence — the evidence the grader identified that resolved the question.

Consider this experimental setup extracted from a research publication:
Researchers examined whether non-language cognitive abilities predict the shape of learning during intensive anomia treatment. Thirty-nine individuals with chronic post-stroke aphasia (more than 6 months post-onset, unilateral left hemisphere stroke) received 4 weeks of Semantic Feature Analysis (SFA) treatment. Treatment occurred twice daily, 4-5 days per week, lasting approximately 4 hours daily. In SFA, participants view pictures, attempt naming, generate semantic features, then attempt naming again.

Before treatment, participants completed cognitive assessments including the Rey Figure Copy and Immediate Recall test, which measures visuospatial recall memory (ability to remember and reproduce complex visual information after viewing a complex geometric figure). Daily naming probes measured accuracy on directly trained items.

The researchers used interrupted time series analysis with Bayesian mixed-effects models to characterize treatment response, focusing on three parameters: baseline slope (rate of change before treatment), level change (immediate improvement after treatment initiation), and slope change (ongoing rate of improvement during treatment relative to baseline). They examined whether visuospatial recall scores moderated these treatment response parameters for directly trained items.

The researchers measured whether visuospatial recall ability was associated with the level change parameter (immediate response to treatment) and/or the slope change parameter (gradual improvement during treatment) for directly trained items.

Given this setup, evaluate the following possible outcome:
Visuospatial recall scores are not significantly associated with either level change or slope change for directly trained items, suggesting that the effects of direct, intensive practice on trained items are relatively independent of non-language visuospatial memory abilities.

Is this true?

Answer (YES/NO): NO